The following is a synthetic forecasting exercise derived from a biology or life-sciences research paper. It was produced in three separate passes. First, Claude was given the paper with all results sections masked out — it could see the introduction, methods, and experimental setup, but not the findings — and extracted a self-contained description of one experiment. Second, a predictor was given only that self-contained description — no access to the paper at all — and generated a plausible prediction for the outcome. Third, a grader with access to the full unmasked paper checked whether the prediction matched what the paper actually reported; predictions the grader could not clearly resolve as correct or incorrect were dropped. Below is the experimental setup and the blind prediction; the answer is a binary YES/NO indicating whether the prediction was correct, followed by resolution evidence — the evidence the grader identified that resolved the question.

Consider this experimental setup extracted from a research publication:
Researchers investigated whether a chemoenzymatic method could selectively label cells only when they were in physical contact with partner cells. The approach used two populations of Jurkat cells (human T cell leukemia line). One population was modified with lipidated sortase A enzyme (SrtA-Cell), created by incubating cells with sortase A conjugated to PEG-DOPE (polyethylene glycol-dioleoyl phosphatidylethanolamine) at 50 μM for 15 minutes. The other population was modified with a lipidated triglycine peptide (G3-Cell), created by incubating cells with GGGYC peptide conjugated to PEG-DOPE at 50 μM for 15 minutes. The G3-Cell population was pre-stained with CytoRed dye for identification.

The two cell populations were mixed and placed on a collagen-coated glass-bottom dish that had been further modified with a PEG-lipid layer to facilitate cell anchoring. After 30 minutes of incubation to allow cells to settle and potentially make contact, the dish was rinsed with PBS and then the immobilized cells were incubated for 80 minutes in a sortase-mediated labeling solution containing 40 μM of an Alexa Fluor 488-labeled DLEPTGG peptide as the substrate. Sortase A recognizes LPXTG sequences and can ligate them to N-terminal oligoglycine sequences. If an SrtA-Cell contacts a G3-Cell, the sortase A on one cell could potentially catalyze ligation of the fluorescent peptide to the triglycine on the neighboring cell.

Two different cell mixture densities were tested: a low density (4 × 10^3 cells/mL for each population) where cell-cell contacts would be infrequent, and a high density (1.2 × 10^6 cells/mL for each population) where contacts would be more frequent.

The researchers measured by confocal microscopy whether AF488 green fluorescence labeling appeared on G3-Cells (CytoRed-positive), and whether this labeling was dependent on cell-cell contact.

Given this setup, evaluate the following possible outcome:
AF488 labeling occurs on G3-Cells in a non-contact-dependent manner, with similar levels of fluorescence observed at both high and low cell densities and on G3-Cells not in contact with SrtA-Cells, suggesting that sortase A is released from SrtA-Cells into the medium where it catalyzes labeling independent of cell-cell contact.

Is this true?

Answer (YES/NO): NO